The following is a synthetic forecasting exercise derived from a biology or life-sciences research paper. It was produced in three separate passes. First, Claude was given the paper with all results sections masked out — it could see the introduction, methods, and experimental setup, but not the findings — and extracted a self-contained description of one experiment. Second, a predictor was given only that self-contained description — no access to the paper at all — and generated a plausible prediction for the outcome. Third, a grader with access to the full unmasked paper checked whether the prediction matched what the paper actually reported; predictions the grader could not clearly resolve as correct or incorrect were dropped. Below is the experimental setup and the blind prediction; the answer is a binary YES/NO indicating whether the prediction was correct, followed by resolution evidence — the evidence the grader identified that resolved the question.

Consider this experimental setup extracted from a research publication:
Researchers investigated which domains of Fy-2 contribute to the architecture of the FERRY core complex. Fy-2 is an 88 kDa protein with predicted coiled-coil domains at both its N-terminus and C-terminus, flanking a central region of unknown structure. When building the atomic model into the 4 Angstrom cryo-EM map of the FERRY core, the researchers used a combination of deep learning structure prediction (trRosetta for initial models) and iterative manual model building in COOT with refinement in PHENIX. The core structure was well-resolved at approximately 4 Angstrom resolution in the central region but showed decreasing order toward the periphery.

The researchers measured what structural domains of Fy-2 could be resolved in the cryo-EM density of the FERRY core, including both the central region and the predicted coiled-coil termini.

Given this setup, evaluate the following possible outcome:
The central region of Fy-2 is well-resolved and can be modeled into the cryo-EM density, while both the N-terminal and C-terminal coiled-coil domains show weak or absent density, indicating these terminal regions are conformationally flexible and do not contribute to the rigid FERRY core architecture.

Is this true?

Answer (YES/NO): NO